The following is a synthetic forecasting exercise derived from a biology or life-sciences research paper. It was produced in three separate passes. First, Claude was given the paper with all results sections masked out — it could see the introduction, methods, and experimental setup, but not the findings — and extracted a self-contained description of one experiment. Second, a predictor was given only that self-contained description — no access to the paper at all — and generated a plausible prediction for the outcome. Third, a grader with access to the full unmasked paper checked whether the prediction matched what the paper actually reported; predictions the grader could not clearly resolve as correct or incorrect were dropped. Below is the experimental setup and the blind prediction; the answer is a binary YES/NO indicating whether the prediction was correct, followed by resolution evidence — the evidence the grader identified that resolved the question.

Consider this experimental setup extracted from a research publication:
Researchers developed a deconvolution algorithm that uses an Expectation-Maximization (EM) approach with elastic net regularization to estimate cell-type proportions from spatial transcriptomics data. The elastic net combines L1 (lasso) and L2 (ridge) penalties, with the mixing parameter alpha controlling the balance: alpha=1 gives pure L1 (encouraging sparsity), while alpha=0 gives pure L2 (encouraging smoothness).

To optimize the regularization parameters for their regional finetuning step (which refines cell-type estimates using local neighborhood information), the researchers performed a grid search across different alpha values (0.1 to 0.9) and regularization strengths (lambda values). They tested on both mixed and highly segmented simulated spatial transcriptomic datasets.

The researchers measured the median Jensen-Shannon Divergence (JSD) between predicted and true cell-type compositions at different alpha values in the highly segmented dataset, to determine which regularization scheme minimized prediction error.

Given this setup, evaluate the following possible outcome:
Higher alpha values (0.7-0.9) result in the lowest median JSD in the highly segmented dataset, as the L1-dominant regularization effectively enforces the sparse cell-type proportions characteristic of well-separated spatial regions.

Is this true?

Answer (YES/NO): YES